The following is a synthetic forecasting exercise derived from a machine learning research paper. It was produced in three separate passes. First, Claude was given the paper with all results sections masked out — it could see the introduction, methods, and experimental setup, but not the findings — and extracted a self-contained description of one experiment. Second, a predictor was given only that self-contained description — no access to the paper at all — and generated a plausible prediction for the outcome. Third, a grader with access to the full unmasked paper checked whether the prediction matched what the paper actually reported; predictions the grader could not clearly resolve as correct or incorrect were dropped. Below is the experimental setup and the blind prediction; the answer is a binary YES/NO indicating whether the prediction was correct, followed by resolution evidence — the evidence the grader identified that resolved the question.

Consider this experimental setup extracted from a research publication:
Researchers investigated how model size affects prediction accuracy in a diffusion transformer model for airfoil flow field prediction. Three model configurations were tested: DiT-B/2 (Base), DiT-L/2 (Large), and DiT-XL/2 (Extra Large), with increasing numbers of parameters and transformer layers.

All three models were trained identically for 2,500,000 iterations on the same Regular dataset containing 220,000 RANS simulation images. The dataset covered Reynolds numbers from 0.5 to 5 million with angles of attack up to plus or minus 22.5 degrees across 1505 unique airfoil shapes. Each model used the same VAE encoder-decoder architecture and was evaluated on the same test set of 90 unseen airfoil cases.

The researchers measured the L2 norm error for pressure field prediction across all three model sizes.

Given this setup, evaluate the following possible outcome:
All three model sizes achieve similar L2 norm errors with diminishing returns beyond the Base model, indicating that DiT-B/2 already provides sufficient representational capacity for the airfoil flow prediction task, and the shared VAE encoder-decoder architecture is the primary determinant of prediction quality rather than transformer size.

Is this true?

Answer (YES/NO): NO